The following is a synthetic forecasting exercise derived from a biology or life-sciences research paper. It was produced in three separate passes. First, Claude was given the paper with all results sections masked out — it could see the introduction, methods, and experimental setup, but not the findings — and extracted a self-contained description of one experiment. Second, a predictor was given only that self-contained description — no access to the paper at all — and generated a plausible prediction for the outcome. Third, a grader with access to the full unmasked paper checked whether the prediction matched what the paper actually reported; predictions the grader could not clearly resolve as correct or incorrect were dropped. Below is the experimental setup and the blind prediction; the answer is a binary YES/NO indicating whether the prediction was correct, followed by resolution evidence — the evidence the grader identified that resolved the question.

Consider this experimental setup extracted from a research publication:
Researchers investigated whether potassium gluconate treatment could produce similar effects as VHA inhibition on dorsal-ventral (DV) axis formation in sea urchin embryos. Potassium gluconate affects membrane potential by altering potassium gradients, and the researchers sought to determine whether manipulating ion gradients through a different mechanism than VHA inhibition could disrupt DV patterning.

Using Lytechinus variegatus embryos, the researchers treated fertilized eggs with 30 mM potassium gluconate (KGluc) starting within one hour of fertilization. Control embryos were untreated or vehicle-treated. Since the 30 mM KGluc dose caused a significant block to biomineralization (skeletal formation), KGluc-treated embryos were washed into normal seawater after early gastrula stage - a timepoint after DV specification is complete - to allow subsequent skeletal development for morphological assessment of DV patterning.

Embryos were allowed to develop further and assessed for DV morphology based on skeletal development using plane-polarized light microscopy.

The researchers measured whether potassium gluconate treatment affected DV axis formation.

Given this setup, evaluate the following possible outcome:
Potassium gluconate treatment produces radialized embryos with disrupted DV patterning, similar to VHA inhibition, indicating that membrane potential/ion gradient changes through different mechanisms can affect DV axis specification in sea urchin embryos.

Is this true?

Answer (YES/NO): NO